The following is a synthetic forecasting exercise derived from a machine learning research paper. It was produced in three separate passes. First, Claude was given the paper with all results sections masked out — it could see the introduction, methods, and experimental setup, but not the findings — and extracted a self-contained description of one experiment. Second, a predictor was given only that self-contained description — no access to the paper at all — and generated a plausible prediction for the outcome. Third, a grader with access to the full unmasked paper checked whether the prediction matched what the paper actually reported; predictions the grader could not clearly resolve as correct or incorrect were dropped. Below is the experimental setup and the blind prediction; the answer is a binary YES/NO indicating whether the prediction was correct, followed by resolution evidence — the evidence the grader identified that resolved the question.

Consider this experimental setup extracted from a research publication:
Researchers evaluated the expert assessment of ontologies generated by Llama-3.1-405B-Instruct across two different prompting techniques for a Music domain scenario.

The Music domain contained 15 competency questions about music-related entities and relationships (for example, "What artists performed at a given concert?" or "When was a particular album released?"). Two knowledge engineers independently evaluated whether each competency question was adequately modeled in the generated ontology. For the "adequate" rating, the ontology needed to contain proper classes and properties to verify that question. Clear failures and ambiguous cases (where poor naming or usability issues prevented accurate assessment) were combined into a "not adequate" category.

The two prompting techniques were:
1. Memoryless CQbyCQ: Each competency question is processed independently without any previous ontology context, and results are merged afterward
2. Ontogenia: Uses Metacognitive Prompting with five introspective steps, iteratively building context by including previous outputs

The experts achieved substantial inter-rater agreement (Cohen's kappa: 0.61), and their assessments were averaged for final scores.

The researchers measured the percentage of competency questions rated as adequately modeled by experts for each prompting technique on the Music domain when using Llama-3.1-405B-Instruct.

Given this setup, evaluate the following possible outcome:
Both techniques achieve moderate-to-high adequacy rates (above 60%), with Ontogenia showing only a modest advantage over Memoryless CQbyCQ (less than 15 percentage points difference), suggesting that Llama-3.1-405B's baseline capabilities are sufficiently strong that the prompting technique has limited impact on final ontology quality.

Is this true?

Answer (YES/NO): NO